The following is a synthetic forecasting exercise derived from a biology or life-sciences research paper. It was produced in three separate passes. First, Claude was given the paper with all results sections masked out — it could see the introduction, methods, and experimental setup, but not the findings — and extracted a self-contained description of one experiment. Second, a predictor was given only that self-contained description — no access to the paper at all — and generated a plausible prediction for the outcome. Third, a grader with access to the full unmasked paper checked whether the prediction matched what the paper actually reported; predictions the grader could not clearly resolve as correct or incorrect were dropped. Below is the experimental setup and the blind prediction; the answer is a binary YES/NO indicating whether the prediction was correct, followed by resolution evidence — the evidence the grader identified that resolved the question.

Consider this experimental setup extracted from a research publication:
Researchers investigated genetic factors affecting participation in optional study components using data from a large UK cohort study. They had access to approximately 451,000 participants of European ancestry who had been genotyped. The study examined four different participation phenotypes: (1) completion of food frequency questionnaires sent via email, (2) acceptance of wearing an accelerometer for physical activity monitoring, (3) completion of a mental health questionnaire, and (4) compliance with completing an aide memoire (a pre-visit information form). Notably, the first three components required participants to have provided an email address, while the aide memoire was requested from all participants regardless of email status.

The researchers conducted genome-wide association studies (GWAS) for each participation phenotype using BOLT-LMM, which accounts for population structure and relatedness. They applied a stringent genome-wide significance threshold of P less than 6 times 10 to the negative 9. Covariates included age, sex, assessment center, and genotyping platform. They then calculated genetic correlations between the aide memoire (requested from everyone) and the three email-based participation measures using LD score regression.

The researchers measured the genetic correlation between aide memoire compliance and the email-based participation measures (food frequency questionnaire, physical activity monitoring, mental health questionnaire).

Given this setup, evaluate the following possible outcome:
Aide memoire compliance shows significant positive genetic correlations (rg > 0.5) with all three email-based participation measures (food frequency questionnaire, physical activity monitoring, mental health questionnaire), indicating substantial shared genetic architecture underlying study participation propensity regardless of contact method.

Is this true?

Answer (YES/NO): NO